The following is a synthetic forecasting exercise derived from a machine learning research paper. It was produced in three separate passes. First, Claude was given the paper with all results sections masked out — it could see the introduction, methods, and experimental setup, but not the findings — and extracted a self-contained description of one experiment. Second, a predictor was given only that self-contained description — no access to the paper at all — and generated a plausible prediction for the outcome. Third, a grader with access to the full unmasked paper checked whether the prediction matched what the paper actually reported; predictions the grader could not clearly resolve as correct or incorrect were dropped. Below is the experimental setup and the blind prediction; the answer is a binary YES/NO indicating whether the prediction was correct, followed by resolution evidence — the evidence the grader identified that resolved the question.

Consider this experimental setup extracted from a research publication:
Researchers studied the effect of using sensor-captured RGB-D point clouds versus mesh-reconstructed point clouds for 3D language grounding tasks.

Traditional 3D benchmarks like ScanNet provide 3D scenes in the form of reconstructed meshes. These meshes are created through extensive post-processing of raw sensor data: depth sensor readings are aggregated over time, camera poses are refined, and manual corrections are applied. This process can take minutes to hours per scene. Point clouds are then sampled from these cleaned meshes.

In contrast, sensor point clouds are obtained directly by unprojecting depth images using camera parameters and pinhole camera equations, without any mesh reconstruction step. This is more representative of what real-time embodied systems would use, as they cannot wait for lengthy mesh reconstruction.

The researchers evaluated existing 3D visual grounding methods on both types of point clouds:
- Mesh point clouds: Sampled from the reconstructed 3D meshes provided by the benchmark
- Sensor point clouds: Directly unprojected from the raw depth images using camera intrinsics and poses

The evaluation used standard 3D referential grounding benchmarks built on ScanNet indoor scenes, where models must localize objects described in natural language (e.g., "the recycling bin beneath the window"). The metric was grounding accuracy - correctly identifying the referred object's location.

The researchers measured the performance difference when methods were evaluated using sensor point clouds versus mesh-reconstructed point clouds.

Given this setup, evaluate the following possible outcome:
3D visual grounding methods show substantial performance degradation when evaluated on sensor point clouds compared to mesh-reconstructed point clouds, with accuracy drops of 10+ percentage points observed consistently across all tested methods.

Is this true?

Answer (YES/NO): NO